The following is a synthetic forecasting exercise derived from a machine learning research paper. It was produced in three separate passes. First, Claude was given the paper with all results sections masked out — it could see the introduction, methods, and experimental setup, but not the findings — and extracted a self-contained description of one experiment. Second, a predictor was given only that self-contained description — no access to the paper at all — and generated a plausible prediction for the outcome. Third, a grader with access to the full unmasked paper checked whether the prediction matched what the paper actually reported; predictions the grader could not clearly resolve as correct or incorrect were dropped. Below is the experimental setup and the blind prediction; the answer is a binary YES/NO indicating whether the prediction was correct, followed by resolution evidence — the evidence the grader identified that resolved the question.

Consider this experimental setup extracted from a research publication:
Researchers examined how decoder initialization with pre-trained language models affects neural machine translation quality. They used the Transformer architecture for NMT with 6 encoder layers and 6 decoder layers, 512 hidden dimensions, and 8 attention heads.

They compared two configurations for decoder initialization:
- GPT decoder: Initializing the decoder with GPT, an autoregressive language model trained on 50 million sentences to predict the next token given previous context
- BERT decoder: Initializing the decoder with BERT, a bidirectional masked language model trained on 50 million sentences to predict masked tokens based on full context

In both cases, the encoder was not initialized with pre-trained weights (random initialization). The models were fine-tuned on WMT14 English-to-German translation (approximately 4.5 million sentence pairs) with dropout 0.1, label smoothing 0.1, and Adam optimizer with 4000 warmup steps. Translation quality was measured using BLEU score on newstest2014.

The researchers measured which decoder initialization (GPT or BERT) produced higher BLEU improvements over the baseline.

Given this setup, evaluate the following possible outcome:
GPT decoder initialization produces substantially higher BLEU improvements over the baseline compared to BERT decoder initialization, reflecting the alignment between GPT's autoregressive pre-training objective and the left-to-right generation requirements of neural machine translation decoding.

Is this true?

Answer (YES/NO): NO